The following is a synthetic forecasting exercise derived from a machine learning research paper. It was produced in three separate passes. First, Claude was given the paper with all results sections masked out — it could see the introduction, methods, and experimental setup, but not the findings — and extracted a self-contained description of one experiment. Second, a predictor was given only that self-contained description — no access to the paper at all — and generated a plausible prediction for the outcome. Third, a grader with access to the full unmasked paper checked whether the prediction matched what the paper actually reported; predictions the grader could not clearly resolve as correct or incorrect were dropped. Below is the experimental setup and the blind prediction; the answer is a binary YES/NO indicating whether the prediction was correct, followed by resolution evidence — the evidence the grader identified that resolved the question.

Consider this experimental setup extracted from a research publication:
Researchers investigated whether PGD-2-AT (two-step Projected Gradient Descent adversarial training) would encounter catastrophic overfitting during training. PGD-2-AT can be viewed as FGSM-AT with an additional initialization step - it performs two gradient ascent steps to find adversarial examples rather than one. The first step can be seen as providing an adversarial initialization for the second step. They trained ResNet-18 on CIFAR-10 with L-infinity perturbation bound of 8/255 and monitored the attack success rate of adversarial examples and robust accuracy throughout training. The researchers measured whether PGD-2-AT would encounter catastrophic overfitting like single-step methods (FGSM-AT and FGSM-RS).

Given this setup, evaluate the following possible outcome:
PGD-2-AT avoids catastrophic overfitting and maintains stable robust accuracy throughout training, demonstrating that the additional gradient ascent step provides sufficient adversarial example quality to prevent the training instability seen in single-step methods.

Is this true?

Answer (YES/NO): YES